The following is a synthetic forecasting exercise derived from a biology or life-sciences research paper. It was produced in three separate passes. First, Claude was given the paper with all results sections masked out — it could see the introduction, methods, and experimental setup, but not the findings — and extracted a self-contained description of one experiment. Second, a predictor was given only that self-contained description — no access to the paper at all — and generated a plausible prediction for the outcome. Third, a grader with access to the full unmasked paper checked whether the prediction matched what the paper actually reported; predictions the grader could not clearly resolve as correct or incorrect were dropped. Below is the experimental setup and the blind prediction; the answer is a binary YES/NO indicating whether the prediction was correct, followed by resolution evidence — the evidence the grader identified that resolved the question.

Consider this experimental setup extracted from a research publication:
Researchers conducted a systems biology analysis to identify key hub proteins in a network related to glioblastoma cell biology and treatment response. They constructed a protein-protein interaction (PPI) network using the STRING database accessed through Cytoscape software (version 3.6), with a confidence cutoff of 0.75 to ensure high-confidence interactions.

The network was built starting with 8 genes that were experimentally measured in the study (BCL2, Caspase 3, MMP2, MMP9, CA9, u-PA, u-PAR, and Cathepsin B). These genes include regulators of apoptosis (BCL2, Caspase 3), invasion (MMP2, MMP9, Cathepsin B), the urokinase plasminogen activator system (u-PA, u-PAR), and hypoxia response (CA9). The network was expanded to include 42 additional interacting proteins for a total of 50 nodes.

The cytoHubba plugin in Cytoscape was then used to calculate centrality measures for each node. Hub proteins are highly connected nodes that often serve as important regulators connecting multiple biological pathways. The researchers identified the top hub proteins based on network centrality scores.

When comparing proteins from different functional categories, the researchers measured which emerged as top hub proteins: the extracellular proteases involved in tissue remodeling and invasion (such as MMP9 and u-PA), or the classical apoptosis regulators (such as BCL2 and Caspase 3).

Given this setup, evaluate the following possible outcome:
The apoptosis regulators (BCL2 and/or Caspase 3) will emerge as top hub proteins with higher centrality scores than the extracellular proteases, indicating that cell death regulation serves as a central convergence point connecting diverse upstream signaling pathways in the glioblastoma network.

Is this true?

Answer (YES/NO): NO